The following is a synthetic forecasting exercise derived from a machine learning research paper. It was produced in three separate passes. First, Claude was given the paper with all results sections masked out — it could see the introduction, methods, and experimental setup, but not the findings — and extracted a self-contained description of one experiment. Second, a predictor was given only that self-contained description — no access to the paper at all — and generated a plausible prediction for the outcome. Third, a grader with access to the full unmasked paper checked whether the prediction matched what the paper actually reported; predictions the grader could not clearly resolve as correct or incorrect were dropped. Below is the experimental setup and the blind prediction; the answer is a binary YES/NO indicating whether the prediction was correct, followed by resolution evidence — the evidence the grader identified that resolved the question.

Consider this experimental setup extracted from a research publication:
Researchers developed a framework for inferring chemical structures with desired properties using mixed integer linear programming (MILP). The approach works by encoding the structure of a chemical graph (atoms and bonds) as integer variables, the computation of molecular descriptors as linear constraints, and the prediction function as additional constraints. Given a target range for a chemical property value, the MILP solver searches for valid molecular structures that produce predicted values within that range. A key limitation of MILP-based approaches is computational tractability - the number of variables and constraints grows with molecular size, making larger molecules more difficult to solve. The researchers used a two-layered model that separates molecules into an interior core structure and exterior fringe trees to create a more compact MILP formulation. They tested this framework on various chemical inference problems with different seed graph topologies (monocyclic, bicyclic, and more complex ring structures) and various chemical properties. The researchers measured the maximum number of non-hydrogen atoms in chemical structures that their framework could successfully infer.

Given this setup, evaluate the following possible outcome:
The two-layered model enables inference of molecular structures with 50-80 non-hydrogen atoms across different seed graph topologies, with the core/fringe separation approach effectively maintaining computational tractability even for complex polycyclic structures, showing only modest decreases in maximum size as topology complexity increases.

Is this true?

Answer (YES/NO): NO